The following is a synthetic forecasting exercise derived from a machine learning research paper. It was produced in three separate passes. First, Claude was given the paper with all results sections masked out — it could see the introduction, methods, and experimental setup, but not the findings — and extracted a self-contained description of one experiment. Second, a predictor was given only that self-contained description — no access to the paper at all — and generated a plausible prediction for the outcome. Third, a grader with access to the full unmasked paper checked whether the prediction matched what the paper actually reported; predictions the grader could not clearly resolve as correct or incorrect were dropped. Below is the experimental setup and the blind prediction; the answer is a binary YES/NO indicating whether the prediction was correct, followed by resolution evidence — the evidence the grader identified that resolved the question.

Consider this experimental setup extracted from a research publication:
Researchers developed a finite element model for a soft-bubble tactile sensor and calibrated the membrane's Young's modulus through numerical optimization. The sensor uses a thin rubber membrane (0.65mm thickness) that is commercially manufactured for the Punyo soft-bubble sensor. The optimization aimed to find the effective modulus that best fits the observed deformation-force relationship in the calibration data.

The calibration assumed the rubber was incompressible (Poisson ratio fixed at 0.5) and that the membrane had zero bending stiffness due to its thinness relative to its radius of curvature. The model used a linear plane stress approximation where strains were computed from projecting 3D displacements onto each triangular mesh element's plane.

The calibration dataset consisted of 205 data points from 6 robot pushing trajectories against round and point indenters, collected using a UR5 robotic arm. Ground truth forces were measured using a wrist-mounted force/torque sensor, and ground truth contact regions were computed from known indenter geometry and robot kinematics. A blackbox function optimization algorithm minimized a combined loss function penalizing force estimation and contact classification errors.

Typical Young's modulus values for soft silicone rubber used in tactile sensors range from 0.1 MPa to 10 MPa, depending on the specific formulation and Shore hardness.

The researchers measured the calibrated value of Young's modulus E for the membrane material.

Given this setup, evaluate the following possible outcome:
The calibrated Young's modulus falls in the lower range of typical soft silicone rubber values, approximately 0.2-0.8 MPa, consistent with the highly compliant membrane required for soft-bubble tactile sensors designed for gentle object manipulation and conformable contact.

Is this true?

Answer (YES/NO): NO